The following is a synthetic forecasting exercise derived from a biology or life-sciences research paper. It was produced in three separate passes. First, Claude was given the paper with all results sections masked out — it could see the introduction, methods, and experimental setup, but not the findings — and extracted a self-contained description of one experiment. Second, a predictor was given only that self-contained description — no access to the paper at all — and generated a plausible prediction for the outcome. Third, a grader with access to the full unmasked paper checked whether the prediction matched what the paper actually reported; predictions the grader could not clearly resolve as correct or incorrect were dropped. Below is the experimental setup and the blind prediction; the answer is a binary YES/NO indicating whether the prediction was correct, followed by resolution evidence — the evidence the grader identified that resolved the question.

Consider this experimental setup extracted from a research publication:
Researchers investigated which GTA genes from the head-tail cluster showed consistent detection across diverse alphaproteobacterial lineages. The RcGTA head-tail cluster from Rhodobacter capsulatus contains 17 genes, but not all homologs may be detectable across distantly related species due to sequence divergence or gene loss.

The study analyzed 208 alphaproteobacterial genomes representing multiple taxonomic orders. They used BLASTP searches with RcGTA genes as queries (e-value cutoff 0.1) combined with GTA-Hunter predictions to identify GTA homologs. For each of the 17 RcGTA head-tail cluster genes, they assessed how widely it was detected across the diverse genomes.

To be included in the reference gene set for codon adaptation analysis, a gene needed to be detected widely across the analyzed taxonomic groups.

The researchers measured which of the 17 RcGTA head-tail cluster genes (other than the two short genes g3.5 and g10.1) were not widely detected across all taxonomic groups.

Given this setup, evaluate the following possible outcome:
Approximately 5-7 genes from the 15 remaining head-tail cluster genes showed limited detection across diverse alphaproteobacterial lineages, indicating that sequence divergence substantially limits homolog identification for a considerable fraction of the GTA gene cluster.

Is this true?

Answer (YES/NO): NO